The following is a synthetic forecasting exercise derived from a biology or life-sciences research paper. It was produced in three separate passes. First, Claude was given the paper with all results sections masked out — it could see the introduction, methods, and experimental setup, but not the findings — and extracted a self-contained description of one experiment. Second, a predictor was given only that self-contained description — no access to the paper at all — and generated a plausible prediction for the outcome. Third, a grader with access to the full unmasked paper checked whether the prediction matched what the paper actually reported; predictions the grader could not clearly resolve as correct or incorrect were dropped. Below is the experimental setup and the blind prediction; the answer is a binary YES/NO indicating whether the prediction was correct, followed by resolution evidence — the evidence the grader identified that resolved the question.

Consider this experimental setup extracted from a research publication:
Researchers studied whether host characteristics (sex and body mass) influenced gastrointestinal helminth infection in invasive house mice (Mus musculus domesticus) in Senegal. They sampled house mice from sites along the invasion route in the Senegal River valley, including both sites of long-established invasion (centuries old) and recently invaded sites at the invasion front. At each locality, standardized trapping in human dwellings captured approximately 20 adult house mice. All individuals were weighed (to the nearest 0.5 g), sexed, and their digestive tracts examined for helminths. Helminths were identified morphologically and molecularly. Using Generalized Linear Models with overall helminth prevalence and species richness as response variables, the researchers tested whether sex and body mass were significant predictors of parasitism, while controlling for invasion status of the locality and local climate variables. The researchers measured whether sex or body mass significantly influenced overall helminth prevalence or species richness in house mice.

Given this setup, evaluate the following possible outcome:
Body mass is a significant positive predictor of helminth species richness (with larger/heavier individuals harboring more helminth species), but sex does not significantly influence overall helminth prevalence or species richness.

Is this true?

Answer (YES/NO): NO